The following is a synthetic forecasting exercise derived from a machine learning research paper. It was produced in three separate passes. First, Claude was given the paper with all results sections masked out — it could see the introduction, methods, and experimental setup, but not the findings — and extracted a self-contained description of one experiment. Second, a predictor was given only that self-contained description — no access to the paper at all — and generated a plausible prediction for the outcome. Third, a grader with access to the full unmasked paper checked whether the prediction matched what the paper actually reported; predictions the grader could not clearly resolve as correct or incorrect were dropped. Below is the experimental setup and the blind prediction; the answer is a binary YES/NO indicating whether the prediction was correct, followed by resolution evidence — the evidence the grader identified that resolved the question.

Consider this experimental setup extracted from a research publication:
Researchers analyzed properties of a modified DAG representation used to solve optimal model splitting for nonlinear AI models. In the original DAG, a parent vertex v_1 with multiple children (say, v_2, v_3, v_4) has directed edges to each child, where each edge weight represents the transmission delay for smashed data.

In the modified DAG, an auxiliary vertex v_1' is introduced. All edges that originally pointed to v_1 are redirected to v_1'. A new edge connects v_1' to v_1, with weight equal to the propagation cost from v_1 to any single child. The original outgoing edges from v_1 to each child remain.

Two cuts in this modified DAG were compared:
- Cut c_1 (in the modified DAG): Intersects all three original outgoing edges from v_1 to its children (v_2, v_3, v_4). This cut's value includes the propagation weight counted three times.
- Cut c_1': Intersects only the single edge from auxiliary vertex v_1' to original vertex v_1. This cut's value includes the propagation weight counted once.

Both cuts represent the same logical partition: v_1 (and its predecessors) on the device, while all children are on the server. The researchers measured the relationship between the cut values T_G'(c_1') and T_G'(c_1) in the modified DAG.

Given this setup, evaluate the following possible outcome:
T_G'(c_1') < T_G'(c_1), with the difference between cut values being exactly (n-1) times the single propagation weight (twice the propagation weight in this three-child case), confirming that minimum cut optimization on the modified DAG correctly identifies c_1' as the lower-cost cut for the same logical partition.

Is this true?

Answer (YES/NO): YES